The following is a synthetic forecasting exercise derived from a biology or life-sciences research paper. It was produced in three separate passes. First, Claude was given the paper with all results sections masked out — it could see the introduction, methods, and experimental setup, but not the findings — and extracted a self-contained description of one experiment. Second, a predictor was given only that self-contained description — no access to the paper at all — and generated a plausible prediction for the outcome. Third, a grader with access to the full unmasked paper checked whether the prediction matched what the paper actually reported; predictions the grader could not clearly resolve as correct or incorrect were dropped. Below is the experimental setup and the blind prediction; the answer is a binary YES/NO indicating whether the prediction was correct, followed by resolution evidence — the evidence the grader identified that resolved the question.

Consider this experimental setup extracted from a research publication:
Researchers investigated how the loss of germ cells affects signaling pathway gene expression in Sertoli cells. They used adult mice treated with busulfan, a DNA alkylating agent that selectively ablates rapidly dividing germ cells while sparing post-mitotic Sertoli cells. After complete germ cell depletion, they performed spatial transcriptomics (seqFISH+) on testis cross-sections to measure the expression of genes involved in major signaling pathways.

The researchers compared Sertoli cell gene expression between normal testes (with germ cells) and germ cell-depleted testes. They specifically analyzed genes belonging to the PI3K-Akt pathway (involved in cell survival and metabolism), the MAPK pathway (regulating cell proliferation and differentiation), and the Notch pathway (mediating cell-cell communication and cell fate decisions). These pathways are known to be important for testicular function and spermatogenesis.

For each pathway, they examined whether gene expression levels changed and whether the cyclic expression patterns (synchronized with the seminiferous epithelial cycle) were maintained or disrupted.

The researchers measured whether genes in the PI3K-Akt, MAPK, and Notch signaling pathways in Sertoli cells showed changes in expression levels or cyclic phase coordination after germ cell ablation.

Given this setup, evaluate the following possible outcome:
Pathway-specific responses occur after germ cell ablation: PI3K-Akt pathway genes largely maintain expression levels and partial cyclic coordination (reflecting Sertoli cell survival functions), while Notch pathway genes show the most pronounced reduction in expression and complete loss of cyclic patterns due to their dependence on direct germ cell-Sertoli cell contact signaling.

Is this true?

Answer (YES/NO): NO